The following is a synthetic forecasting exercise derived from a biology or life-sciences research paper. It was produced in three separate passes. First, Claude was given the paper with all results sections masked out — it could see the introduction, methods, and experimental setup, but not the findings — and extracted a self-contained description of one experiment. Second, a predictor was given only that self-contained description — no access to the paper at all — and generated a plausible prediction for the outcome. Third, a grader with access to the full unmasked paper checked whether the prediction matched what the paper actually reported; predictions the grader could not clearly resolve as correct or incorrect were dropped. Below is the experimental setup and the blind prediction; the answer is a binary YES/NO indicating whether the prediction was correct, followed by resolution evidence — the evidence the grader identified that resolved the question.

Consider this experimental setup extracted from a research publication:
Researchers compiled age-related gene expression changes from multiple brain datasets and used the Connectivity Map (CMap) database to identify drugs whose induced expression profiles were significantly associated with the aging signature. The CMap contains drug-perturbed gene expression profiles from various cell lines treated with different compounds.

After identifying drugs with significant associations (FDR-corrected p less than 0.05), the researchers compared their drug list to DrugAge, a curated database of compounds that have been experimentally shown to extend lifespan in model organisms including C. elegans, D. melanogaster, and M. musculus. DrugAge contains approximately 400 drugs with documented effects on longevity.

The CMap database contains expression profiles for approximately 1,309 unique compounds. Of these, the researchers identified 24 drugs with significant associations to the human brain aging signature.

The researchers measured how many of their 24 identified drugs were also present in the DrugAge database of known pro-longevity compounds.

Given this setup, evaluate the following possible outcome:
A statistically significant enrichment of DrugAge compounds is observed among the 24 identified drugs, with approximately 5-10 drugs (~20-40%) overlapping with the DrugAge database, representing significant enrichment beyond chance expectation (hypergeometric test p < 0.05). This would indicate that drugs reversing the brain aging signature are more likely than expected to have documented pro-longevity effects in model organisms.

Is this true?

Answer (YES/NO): YES